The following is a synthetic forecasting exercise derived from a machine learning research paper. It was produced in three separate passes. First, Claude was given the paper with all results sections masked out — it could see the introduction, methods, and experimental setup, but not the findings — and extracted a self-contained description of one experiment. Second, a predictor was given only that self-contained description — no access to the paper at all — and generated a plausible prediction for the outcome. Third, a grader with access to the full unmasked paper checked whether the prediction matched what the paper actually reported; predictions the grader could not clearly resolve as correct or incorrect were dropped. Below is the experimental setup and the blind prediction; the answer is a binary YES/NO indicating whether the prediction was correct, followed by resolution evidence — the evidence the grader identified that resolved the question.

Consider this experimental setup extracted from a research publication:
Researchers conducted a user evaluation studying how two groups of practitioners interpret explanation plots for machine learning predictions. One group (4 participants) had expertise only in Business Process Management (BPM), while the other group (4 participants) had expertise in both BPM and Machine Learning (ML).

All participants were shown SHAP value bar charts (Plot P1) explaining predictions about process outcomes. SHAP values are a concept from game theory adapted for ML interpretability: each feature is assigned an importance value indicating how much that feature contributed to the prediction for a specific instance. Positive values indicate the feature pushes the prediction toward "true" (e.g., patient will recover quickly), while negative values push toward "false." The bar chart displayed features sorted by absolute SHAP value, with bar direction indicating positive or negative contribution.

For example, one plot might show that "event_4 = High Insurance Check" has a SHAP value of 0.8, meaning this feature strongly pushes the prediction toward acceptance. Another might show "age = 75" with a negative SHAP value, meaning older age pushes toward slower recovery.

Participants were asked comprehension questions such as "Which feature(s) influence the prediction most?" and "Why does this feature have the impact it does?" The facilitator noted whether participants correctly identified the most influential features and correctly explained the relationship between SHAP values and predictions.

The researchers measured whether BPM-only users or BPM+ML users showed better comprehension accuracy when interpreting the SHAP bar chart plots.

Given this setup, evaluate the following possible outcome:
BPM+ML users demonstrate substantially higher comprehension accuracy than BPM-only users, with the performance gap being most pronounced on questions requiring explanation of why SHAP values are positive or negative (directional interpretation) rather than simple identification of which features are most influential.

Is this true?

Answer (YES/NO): NO